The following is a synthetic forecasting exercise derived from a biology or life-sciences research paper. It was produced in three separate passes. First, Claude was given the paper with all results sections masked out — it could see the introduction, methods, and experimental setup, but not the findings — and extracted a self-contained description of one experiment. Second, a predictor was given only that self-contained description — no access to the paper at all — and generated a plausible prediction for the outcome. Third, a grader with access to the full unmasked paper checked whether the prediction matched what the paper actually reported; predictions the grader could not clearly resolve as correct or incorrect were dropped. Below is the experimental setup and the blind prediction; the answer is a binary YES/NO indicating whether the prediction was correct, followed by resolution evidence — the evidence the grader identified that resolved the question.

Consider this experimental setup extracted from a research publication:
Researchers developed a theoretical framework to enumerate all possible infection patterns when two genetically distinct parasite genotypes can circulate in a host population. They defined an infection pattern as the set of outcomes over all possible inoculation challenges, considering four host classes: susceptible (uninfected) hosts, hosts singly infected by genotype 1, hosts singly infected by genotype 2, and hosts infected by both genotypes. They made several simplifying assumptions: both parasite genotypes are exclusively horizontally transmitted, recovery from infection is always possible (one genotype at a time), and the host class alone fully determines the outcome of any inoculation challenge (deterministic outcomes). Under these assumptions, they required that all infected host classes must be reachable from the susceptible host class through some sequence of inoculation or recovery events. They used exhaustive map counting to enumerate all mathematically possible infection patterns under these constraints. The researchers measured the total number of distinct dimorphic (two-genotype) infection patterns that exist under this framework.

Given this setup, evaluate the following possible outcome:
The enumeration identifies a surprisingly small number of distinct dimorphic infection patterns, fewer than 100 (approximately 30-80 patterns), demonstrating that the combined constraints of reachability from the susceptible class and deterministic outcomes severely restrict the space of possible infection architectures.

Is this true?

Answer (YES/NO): NO